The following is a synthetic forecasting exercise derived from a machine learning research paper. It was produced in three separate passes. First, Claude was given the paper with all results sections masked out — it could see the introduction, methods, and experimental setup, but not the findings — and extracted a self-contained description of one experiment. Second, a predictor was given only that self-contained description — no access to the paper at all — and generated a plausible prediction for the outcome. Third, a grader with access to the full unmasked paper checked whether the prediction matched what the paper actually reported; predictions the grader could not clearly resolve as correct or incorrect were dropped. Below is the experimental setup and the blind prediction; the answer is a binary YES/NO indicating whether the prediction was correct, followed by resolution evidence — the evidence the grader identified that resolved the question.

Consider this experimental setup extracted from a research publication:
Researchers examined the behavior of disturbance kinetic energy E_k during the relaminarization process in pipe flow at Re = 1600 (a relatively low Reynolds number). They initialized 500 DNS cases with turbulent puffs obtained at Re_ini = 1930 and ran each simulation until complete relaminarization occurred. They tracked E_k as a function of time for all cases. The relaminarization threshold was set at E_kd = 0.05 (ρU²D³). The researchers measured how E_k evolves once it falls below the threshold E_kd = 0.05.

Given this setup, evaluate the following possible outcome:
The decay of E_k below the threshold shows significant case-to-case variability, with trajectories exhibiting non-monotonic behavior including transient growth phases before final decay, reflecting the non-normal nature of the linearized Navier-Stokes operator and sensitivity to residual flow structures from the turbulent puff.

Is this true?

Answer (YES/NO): NO